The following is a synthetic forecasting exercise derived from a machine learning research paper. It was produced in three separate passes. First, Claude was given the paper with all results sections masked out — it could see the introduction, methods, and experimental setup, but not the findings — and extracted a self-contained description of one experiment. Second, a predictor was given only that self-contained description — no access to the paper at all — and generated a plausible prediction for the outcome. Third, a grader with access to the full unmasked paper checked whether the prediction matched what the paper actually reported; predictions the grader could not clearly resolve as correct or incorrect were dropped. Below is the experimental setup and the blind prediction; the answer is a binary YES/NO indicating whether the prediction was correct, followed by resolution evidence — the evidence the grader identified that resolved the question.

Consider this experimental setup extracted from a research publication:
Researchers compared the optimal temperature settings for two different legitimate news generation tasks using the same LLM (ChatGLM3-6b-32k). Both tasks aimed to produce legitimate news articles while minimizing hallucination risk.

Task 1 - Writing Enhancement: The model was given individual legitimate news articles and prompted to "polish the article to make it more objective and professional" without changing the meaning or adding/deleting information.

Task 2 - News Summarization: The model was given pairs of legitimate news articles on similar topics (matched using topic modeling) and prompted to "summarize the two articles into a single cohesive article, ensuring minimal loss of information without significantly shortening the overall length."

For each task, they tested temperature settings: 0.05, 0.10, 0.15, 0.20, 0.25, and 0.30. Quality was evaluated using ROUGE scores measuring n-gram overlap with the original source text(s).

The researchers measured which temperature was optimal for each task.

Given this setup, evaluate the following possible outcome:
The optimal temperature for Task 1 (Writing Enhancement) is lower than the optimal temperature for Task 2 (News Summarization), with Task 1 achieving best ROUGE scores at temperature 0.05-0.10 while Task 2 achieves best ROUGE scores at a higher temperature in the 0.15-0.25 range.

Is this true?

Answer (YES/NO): NO